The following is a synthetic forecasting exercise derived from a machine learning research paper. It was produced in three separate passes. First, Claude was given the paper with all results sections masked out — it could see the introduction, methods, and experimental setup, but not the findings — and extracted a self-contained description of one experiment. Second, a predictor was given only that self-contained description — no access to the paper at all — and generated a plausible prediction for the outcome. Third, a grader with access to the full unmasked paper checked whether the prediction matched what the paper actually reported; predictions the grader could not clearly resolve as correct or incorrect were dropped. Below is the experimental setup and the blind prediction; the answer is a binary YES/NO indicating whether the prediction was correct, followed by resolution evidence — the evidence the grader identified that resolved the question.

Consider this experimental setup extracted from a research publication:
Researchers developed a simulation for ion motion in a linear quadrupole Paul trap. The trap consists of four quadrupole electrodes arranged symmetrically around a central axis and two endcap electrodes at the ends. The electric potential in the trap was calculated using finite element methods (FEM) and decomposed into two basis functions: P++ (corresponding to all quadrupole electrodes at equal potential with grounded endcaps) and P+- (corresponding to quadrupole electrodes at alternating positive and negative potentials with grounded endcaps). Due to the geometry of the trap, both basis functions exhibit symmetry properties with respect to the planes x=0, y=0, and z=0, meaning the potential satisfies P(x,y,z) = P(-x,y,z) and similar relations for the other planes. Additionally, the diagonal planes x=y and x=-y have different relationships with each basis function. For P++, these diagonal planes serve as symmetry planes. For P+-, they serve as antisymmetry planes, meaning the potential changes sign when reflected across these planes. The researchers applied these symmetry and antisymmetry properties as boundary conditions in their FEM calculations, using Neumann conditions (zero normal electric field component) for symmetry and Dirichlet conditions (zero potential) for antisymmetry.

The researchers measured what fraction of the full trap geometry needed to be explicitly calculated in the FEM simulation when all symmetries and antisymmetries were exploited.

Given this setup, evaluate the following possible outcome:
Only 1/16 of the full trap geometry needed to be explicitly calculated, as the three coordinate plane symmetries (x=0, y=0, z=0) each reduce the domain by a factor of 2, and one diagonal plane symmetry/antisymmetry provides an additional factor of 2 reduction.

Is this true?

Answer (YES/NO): YES